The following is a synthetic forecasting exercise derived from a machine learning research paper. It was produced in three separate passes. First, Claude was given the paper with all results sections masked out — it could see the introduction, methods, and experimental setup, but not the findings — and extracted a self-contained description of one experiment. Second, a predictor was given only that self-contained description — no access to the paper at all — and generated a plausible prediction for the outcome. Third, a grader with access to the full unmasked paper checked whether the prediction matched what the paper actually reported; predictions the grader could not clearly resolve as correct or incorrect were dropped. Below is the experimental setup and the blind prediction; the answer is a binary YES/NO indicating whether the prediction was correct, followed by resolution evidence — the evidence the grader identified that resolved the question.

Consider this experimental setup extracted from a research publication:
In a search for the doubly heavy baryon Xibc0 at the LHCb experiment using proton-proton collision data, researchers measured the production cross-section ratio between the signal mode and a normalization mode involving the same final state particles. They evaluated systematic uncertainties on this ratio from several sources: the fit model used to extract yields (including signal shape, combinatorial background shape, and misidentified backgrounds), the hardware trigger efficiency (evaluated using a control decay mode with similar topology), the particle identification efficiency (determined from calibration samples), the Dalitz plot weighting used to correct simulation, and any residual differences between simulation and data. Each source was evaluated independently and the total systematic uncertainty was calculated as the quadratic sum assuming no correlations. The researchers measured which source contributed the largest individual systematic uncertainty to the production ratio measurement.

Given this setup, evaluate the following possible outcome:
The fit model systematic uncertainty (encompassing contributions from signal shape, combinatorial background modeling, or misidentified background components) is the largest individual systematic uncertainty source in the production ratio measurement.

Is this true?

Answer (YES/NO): NO